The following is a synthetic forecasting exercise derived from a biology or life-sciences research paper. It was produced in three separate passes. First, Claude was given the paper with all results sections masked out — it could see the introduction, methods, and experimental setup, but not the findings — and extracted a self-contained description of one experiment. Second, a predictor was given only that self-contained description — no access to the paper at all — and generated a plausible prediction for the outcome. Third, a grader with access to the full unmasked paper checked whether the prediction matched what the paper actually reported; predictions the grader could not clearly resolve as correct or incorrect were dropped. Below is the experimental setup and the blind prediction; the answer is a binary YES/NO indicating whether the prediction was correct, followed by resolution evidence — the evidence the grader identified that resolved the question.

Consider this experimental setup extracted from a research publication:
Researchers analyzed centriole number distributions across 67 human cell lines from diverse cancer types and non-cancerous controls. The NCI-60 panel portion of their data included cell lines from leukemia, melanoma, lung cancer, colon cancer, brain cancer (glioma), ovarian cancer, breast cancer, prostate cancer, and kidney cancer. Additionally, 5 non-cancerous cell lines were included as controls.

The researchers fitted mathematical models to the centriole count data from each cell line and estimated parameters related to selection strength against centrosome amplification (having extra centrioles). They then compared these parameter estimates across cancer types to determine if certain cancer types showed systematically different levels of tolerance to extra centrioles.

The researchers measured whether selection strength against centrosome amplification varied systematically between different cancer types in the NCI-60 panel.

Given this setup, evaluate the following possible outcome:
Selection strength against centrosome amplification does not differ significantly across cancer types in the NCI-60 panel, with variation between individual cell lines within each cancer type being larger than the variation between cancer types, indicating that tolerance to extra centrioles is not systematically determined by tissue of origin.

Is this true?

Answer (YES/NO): NO